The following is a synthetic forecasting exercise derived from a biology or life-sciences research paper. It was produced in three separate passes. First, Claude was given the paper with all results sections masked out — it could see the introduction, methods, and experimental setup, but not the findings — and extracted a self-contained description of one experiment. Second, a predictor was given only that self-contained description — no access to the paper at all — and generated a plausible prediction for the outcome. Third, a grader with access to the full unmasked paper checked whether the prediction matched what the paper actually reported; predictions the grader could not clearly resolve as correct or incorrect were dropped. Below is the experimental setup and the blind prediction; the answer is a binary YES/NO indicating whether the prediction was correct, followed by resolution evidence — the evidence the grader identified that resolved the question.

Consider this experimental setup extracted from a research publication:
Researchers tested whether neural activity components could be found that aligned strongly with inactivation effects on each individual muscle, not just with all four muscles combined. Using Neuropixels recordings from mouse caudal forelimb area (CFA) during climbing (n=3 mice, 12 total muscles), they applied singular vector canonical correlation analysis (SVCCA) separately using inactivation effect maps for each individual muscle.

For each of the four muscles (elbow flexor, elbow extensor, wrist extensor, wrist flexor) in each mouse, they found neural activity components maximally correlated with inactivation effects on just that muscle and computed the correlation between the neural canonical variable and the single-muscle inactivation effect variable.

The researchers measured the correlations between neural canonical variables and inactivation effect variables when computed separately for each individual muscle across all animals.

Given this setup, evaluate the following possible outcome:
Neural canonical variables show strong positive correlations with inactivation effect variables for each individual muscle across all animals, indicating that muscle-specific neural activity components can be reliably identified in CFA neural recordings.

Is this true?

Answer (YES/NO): YES